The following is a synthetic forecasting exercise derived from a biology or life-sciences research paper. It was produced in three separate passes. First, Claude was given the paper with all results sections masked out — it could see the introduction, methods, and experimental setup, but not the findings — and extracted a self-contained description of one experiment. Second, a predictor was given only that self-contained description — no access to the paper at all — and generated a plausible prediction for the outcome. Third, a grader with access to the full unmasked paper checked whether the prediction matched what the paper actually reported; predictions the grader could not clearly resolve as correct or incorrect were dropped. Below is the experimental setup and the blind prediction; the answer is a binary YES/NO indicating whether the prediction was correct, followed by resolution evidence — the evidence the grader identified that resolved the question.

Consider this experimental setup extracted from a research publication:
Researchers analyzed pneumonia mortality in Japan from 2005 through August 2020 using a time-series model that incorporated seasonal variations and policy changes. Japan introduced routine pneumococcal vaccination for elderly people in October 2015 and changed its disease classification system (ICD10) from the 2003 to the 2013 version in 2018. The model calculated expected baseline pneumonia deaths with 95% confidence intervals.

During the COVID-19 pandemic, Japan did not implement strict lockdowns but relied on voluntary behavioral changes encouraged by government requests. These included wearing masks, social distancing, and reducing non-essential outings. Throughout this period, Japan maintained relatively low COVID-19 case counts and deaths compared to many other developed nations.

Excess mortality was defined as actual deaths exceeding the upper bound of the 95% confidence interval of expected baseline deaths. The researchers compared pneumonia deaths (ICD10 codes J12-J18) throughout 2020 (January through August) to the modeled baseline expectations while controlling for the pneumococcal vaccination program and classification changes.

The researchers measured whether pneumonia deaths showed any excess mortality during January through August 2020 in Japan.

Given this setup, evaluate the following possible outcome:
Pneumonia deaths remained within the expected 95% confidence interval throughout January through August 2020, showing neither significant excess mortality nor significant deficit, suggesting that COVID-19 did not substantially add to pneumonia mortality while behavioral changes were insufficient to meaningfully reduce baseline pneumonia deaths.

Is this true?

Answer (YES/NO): NO